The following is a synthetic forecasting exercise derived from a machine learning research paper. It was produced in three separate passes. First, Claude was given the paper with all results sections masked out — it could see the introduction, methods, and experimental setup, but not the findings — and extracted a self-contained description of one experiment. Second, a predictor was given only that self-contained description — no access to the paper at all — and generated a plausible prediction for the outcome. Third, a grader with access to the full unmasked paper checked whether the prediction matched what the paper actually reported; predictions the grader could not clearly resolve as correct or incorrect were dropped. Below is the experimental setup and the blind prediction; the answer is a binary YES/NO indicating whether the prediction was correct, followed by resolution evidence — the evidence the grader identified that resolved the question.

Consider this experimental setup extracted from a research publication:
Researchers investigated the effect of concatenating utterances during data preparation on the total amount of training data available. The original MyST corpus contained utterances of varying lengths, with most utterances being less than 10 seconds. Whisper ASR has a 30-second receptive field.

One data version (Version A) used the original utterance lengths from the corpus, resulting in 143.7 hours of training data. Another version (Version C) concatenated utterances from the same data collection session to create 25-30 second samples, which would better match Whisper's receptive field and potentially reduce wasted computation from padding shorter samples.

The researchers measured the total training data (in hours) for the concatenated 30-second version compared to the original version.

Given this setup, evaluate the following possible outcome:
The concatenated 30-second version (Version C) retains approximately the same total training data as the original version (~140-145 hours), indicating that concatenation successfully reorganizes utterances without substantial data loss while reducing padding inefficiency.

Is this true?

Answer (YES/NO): NO